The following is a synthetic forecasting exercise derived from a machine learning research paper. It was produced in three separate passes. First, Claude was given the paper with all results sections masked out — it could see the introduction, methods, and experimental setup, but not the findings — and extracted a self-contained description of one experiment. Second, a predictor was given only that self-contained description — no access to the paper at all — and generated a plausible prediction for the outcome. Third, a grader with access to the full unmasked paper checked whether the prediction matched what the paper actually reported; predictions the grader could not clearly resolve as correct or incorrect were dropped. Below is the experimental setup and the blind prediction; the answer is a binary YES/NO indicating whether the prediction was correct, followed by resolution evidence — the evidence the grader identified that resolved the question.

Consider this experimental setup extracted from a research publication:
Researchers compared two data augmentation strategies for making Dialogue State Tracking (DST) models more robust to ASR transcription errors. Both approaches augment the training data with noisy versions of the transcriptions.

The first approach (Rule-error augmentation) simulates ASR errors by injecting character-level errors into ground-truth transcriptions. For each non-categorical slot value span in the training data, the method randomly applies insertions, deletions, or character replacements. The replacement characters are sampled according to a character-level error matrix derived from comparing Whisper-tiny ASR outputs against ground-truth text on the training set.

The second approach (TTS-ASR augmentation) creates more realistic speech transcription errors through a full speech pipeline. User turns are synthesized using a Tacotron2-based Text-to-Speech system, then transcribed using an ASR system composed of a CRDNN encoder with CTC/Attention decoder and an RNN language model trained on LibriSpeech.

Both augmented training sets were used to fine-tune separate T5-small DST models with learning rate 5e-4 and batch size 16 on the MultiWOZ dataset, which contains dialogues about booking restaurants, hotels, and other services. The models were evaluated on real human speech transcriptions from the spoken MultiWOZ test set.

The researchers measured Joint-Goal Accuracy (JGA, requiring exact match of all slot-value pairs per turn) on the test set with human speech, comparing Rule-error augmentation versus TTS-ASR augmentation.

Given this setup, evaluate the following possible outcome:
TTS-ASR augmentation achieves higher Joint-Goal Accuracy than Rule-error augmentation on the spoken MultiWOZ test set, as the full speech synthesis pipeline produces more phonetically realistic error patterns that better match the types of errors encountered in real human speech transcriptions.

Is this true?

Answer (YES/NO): NO